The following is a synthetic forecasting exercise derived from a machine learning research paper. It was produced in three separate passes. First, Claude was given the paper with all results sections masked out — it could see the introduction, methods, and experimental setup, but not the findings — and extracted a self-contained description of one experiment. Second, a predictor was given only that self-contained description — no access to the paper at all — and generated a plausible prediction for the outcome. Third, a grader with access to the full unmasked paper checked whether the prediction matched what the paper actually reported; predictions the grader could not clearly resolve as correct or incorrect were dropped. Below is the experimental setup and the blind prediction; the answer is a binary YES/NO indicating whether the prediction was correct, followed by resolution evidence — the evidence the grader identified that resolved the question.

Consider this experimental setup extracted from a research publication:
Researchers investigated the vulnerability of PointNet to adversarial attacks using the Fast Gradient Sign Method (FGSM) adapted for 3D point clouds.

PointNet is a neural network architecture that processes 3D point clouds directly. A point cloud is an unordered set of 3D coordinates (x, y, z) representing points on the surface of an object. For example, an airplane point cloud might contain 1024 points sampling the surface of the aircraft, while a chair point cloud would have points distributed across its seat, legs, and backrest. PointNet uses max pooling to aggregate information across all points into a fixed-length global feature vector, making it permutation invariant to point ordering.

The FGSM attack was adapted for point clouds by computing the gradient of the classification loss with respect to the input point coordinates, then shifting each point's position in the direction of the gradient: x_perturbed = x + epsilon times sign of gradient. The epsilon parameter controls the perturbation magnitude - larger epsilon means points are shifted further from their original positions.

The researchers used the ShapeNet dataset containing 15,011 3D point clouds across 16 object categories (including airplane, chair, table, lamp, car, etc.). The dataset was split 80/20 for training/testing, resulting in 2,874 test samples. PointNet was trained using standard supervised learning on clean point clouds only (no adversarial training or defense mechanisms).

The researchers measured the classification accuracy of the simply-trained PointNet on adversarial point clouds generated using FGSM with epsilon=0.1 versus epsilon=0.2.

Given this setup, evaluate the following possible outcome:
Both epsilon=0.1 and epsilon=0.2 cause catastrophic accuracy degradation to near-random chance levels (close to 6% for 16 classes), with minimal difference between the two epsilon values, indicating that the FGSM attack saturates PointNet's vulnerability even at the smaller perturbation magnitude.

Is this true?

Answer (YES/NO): NO